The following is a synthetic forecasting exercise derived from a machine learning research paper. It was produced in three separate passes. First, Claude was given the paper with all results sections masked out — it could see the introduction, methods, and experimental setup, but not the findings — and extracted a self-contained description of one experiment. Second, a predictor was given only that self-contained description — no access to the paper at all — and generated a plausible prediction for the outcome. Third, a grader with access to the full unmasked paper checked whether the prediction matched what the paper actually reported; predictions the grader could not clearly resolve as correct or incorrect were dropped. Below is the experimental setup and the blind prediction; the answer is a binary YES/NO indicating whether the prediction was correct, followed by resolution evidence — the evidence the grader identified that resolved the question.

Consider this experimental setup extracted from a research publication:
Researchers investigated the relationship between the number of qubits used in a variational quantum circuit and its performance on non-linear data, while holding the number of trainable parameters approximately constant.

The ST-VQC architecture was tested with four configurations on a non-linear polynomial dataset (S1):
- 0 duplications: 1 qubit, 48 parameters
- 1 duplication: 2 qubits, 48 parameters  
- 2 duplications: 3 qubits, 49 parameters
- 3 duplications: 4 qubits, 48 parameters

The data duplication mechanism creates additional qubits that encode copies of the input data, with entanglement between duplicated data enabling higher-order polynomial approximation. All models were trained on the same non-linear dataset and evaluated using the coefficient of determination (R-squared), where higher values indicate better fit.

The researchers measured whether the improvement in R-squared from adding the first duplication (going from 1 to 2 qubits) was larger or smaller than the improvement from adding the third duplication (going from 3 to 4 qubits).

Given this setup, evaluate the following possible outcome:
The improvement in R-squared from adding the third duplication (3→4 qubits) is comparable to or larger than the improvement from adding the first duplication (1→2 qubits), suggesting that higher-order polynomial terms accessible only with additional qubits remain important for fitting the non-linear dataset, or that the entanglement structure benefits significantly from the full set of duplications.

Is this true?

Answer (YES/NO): NO